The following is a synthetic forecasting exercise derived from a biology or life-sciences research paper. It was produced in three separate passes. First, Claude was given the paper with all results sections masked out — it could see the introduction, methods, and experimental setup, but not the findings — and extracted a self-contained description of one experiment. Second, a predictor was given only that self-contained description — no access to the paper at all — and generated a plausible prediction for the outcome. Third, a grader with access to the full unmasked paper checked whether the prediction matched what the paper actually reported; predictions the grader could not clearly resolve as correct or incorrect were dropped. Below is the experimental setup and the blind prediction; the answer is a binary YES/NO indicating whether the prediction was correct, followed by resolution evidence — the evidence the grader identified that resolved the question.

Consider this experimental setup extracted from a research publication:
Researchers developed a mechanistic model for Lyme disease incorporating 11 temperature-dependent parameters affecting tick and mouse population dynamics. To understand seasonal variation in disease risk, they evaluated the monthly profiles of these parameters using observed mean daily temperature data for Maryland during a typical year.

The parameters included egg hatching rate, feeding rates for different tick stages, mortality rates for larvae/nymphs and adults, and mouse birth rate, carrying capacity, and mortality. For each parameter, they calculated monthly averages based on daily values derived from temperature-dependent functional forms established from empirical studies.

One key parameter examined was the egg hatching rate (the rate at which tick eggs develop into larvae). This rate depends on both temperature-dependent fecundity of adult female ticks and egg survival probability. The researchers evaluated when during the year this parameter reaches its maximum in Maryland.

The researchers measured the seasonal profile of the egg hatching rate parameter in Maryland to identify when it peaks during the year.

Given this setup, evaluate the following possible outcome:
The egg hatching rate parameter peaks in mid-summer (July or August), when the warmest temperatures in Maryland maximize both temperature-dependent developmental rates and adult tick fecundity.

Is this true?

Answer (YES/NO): NO